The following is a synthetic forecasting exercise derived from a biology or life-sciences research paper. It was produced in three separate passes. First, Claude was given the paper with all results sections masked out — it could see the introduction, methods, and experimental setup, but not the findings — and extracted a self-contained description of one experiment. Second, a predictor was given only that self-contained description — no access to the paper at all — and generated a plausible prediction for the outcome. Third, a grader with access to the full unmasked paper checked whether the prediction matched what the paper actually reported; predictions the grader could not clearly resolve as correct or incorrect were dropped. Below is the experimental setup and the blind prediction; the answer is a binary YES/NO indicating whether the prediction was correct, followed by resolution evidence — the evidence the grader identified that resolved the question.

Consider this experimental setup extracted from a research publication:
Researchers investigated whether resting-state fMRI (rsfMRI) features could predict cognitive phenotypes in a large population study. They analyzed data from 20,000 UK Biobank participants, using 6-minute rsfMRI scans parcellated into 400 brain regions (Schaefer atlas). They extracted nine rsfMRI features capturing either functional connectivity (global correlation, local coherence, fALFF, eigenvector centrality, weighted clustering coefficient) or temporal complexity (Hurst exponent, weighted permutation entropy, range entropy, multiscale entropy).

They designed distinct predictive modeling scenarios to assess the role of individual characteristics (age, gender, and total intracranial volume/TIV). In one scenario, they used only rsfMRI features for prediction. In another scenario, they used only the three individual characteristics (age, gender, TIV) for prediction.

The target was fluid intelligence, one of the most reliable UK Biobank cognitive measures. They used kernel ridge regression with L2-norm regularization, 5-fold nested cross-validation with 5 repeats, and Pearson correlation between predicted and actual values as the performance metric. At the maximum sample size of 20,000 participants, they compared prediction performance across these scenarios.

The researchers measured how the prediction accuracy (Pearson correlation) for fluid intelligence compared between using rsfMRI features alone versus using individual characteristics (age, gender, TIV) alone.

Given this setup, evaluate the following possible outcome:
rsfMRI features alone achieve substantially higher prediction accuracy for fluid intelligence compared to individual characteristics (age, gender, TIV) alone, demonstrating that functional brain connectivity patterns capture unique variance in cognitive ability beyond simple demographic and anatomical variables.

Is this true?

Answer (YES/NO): NO